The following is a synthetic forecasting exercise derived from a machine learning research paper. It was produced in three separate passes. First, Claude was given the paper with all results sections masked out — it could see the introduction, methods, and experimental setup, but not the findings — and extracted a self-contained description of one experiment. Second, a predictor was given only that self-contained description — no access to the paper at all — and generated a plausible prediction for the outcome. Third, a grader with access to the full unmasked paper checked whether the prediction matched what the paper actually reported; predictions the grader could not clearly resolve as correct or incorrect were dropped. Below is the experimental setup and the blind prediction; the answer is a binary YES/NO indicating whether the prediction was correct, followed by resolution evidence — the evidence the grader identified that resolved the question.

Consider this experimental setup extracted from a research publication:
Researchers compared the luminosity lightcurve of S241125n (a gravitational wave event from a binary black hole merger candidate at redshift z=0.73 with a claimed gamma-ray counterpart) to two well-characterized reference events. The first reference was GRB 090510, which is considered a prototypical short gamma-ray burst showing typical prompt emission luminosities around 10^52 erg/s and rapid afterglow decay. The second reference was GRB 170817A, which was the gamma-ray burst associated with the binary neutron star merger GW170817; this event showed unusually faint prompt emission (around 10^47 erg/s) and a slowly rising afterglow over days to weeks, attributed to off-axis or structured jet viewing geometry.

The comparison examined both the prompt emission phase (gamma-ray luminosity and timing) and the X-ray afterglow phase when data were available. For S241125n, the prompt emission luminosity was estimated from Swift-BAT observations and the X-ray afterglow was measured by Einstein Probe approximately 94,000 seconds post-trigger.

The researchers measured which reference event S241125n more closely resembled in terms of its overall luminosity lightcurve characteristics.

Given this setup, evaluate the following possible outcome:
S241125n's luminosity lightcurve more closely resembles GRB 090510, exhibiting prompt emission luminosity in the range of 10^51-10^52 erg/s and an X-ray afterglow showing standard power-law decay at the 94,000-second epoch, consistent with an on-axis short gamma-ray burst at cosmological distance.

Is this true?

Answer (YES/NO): YES